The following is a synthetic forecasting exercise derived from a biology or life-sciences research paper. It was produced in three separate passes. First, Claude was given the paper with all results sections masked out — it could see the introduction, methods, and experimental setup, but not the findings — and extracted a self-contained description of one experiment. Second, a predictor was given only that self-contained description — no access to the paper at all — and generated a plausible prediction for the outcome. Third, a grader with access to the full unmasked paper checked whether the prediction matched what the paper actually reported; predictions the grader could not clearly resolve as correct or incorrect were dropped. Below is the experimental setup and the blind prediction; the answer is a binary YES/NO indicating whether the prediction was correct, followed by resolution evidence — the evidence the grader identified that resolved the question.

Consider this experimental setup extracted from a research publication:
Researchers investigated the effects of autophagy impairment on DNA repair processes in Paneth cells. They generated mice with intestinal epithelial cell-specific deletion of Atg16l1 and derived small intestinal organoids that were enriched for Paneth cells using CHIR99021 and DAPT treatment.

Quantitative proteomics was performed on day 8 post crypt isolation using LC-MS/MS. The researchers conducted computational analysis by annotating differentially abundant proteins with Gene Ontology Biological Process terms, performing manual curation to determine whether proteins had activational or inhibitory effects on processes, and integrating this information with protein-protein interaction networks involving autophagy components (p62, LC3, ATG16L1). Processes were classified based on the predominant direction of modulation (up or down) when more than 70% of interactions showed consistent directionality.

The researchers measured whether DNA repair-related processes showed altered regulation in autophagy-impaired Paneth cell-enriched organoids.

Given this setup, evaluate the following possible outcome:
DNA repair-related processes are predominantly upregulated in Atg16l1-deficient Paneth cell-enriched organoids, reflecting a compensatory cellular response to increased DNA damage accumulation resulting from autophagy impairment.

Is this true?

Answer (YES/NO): YES